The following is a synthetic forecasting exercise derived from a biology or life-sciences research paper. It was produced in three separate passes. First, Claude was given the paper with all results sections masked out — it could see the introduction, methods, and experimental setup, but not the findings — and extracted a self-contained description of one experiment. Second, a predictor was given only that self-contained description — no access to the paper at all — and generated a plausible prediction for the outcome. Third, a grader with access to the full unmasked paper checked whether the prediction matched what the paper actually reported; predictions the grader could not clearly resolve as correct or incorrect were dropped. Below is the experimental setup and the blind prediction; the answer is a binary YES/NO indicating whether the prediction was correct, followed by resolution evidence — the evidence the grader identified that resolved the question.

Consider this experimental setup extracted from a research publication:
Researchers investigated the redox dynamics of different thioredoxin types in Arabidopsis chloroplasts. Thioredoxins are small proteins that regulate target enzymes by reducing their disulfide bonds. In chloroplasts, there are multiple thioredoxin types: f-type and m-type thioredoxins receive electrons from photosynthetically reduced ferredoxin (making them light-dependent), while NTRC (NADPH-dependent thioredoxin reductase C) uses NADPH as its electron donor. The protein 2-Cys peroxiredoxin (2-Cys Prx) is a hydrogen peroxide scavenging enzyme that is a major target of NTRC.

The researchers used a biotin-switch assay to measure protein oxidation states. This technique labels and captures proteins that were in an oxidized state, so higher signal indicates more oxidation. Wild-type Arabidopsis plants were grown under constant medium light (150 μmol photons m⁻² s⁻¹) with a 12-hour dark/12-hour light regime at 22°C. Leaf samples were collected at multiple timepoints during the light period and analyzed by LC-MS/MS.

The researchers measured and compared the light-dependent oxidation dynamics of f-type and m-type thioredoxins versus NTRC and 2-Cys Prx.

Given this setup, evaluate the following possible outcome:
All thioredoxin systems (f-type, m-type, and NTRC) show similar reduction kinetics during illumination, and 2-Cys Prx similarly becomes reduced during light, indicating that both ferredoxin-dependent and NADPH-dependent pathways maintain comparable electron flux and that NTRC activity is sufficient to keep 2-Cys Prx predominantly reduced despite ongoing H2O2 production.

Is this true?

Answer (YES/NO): NO